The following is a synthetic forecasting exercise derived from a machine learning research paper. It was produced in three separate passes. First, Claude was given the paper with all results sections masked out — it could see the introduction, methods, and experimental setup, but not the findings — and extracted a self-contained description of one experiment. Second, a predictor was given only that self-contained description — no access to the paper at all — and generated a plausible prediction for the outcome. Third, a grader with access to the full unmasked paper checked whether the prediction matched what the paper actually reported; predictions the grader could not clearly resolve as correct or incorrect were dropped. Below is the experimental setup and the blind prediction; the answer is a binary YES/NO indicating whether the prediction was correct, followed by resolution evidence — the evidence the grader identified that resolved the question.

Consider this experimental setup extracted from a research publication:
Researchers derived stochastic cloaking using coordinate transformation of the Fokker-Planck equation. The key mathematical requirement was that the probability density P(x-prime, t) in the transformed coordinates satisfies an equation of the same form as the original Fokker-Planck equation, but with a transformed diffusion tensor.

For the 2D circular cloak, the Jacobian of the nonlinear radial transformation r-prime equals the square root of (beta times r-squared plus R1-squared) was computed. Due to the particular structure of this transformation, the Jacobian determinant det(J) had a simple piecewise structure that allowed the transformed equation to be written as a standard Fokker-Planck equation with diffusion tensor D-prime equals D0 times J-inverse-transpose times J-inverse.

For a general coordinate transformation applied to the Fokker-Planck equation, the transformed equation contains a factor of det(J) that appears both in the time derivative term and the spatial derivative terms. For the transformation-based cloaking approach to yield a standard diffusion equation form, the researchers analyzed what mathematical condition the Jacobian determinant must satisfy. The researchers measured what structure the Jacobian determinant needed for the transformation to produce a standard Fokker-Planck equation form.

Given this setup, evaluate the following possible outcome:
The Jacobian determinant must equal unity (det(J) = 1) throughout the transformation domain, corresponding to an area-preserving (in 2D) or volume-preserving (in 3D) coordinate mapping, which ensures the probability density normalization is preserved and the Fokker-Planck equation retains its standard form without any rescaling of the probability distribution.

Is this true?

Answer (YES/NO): NO